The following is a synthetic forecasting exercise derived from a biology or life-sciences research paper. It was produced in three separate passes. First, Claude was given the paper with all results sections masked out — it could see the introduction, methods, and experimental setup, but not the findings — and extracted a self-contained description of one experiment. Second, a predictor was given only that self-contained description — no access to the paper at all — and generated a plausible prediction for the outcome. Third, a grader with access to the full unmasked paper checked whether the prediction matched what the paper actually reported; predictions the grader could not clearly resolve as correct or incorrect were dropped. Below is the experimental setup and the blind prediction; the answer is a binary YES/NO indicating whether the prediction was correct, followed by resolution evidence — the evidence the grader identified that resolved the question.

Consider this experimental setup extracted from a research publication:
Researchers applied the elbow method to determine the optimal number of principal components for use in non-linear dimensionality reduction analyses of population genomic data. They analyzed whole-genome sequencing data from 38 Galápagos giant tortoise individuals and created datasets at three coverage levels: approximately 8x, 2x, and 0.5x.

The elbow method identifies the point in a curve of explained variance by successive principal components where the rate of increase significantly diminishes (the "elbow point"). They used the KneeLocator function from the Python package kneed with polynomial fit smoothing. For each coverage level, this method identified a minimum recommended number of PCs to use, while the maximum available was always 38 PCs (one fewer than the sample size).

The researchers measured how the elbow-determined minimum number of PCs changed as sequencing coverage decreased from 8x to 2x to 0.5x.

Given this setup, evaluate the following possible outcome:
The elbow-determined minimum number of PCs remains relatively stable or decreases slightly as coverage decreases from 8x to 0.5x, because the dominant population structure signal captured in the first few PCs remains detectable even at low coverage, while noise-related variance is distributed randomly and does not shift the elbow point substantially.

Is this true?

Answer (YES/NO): NO